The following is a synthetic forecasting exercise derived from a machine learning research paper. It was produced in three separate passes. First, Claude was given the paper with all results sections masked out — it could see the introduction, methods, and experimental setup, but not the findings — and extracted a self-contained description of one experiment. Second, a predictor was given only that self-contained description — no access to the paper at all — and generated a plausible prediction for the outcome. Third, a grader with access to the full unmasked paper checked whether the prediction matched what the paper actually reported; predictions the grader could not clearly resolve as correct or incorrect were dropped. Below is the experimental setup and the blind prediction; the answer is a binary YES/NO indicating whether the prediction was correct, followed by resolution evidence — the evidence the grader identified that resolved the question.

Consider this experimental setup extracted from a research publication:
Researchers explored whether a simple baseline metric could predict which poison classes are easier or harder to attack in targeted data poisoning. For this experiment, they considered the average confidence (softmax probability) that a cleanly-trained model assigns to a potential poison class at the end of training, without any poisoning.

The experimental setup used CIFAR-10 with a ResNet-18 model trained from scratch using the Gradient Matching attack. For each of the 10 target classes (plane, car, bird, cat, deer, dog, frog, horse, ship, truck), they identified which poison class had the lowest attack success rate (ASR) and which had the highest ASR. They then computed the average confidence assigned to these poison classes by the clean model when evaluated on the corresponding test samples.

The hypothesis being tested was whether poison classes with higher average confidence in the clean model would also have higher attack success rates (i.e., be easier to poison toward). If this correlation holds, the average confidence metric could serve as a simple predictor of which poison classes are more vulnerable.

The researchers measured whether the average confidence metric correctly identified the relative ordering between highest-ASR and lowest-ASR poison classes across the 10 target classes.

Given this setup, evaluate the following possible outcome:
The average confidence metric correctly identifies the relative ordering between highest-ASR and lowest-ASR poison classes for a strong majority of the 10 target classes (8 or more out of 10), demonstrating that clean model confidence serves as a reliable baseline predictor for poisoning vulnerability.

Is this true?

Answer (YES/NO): NO